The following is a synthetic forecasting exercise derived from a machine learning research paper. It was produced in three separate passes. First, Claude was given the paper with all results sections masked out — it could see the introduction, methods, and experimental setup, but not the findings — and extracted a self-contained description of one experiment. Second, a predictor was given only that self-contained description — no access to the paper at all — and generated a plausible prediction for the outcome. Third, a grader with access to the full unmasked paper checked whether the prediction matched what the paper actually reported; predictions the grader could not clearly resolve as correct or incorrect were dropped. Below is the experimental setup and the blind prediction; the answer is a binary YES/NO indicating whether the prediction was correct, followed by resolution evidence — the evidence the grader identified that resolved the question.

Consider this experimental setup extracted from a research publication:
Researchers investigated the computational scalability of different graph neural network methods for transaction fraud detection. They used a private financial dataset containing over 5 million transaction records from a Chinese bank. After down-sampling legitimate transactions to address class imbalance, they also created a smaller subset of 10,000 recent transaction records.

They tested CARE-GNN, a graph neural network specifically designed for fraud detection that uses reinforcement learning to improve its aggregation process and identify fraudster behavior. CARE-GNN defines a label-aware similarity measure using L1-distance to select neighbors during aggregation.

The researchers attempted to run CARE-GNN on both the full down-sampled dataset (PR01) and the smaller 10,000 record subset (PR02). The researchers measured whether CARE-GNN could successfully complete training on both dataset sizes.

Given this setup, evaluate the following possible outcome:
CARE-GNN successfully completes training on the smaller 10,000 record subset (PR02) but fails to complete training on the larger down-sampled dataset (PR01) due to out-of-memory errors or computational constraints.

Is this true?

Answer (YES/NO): YES